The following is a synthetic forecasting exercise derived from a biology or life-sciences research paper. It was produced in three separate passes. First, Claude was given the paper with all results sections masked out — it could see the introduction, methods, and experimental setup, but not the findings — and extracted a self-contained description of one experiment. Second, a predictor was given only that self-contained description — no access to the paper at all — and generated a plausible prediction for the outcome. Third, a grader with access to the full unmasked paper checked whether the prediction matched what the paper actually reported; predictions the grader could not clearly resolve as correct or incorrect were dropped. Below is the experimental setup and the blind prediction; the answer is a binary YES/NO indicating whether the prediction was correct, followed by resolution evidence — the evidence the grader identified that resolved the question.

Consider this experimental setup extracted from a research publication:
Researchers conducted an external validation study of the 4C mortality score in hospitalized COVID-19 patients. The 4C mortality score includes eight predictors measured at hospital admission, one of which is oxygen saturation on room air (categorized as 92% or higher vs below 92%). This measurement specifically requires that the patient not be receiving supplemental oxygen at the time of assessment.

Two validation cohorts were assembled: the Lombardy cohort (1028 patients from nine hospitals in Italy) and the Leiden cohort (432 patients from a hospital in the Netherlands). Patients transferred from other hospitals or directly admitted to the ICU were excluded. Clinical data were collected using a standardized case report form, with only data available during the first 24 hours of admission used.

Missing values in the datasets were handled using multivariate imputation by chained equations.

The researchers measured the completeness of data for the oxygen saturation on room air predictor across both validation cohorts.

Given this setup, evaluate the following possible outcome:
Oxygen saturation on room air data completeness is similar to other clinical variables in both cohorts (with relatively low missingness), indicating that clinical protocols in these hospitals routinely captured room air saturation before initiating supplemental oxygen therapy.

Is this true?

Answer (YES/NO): NO